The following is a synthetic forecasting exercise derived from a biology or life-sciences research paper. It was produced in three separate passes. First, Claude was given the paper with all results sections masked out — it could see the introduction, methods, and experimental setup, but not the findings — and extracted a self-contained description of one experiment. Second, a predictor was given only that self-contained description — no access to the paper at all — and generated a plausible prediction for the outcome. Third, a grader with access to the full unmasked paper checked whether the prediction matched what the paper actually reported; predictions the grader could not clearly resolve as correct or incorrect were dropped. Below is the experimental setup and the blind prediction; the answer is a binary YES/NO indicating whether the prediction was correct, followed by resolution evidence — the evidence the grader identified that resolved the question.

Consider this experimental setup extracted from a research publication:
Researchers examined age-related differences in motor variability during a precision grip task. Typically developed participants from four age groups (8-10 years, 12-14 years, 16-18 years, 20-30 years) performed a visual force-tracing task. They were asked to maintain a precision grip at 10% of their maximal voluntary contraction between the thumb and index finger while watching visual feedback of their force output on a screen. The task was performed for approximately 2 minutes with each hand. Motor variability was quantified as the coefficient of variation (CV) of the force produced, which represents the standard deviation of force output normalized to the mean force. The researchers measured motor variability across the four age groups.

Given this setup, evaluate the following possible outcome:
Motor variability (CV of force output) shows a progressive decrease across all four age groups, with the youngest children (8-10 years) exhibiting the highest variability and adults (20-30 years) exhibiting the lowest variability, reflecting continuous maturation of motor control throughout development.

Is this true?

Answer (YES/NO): YES